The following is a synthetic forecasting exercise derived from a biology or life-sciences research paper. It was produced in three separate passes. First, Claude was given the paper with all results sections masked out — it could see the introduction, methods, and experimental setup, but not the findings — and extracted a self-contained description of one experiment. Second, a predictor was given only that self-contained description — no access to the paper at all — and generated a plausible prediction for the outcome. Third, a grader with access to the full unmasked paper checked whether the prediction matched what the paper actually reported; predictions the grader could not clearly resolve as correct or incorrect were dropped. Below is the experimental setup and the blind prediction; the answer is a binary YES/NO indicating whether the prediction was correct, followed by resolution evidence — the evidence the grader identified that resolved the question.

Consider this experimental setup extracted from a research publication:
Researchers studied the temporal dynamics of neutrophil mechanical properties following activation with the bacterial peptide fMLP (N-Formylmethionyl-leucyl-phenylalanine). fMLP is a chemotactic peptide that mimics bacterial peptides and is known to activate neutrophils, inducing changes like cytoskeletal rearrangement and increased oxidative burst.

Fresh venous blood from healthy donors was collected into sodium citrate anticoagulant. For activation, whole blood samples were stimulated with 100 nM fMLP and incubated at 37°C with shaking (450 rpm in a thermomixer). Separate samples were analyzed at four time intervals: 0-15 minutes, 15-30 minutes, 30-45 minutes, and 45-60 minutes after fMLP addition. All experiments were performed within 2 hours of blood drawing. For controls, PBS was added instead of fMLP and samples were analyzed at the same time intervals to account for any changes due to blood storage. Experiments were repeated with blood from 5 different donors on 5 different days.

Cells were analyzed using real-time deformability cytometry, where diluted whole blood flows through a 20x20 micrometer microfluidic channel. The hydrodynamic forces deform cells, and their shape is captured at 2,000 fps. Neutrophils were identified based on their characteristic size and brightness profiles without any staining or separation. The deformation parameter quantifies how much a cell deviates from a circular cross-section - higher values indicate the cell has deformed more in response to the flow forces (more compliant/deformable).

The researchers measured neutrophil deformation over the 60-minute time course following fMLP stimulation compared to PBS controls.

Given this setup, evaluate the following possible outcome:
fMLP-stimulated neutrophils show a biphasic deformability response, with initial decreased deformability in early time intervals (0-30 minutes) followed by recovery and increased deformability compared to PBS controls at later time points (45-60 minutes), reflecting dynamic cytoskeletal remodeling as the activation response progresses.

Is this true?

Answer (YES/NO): YES